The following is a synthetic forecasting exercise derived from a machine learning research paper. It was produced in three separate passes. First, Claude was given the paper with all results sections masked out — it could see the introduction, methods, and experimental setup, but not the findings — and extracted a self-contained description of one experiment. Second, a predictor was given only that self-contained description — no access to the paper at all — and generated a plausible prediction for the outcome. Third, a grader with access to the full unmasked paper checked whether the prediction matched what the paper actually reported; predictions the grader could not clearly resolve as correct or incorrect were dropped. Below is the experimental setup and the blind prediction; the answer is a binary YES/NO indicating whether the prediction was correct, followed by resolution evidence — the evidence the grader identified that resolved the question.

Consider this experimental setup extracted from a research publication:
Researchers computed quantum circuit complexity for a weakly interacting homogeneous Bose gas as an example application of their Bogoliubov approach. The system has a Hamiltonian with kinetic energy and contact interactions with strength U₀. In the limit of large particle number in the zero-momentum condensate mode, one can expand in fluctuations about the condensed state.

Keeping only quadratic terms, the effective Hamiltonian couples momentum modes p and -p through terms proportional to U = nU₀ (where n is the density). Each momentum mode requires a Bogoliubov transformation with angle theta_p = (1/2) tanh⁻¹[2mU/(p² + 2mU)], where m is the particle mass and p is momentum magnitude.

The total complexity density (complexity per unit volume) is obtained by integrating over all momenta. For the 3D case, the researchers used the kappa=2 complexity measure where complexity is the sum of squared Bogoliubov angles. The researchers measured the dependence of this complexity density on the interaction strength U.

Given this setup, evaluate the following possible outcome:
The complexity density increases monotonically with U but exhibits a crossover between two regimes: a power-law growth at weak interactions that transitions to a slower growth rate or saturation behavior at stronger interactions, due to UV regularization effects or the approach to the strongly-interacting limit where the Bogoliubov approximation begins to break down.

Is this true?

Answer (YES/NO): NO